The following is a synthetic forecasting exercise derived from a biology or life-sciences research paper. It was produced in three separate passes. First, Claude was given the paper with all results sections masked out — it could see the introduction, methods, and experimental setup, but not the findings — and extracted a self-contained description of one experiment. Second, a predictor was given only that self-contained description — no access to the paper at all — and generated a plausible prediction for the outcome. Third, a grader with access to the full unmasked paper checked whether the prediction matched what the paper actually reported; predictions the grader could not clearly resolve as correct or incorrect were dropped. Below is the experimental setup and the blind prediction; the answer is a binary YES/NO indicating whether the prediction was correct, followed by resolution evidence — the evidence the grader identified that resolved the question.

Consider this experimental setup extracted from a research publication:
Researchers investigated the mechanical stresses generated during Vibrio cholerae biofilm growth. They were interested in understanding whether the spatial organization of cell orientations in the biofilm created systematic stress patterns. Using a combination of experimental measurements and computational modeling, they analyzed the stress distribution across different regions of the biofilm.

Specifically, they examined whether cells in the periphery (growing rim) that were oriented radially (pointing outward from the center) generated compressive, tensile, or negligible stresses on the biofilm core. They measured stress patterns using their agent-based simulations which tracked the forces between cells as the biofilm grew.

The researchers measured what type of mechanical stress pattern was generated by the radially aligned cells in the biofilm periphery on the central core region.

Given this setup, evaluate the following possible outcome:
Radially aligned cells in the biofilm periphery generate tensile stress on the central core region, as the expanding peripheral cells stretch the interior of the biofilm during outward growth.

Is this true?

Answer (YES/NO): NO